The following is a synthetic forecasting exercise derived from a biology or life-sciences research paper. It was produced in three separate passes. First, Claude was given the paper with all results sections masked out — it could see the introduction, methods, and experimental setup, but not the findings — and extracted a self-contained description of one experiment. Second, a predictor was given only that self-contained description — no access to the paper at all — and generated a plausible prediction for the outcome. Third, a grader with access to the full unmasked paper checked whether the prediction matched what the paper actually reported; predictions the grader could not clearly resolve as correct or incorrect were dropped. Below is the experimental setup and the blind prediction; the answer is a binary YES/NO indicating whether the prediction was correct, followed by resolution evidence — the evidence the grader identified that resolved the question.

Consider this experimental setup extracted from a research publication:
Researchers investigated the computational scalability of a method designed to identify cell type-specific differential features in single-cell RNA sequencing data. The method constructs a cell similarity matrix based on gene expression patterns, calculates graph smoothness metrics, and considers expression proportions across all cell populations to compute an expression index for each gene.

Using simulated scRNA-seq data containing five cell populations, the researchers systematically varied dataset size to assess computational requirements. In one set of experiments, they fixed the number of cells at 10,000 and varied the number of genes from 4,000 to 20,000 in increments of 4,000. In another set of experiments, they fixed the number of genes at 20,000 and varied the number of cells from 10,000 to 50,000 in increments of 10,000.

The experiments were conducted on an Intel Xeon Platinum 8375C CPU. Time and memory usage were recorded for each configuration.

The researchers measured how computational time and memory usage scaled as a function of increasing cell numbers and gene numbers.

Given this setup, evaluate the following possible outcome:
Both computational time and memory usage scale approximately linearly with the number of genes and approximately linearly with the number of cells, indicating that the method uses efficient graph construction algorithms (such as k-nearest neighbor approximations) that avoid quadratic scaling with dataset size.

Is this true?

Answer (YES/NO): YES